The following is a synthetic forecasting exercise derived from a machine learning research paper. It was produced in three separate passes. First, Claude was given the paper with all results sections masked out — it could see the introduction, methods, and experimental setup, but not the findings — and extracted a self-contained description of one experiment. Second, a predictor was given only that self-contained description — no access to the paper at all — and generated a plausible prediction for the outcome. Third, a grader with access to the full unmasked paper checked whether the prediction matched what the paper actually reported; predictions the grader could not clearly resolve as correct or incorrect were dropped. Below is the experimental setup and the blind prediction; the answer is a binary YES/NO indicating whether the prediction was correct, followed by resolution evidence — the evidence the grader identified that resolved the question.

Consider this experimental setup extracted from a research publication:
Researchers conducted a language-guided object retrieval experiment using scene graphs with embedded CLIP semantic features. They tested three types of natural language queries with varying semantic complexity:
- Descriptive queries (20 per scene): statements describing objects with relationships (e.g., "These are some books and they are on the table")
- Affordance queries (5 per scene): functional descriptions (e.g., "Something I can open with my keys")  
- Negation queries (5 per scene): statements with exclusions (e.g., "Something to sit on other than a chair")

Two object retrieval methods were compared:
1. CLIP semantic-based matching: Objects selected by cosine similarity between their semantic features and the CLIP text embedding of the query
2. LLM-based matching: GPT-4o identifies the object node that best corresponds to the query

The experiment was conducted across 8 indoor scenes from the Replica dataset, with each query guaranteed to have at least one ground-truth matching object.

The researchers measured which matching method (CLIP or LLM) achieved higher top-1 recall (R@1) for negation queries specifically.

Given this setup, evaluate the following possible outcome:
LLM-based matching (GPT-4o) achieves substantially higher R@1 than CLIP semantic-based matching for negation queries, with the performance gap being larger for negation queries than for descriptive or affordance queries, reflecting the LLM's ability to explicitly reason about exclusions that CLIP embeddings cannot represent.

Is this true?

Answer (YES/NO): YES